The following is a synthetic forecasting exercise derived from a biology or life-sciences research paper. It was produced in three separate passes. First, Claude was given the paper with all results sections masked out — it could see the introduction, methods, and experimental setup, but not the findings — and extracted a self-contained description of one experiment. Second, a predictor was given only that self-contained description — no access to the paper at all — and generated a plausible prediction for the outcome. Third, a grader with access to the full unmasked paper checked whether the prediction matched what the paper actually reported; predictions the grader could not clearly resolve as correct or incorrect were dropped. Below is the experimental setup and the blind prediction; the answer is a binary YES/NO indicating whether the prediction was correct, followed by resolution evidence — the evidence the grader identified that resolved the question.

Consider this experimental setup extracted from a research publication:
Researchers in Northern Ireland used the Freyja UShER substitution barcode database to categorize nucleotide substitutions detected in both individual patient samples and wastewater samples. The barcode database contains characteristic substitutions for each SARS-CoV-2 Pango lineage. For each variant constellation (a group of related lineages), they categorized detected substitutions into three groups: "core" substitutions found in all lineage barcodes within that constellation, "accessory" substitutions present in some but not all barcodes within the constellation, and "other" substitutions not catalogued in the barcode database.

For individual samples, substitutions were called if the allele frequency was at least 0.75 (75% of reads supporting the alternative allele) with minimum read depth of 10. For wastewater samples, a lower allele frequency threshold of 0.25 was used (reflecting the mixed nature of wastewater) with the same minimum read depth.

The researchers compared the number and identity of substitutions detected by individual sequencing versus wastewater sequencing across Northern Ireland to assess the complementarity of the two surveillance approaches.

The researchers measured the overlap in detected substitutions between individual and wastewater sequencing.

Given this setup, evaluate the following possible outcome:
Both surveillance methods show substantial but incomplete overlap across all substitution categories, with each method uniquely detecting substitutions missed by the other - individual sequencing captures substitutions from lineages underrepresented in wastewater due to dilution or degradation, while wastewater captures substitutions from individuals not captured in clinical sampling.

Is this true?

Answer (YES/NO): YES